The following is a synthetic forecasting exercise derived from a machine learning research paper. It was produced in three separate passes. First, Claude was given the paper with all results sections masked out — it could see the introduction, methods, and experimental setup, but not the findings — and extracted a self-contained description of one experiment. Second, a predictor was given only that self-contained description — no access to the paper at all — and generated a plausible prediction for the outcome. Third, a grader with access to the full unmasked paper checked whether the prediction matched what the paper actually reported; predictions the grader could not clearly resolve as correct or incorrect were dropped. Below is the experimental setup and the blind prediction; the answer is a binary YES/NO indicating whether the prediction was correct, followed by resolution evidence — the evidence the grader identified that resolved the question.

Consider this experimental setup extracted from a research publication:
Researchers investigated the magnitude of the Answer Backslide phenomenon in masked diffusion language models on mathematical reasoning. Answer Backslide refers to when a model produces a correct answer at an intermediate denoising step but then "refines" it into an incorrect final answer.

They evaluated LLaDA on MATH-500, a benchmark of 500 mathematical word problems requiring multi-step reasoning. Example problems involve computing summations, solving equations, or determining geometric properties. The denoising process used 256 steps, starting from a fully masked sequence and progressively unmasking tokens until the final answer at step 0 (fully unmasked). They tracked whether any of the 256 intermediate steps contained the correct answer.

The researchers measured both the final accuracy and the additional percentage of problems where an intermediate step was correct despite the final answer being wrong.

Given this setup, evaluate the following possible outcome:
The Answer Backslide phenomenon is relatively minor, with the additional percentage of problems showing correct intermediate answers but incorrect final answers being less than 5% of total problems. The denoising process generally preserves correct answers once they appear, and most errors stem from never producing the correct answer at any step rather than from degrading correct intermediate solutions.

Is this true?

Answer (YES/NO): NO